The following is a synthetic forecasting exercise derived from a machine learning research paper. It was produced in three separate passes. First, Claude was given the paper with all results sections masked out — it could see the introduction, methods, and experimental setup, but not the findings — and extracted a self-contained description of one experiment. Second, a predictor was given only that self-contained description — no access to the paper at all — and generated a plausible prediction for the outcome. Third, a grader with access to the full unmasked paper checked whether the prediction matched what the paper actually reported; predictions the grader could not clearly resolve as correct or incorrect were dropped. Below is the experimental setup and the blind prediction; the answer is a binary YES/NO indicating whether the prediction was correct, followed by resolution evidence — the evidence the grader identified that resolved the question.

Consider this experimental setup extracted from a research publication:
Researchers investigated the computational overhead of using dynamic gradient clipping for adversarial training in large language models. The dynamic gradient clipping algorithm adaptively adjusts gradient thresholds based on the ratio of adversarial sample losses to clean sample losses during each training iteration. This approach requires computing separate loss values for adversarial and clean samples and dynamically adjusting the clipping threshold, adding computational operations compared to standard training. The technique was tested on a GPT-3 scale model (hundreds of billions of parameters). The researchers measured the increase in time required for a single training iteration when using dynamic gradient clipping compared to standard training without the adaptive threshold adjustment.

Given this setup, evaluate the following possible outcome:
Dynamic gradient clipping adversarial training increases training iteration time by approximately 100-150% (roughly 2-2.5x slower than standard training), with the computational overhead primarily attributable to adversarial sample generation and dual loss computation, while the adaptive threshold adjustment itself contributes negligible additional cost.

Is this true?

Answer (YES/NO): NO